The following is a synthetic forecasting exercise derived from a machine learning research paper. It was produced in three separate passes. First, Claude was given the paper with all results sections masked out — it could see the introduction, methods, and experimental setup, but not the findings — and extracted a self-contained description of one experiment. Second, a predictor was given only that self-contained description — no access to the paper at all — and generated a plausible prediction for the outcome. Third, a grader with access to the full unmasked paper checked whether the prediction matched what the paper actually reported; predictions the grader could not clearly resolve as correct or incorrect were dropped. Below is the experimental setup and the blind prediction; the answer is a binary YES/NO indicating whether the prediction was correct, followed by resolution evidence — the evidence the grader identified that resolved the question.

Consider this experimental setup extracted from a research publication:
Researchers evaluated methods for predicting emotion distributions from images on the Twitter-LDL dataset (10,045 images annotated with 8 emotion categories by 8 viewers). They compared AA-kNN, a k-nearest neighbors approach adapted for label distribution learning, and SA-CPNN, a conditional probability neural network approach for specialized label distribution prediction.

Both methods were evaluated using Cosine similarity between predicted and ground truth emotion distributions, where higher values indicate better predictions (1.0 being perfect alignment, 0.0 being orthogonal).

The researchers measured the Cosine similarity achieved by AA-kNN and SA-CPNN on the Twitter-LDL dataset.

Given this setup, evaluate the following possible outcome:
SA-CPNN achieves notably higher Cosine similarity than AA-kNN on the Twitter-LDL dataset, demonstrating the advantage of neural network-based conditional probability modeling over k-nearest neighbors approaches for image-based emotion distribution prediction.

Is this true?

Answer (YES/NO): NO